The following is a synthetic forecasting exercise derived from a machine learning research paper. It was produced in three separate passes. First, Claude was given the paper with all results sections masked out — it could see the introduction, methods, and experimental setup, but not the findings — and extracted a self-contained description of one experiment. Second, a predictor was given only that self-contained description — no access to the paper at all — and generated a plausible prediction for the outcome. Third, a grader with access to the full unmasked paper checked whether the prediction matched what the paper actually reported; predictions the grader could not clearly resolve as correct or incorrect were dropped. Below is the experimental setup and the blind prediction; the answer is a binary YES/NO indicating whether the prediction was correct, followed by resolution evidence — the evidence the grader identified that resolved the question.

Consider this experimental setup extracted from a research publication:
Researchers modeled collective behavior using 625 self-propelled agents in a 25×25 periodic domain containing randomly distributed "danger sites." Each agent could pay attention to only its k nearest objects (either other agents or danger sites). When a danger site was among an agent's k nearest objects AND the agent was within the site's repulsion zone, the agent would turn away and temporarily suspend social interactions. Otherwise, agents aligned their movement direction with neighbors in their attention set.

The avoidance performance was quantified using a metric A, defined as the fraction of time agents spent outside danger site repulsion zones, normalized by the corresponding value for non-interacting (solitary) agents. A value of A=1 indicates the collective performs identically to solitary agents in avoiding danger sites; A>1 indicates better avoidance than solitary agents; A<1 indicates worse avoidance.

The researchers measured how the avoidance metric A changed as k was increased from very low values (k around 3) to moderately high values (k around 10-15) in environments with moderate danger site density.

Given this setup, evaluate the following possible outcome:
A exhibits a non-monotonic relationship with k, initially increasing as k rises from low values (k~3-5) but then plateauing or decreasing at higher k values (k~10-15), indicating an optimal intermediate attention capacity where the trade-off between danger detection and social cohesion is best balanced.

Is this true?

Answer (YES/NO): NO